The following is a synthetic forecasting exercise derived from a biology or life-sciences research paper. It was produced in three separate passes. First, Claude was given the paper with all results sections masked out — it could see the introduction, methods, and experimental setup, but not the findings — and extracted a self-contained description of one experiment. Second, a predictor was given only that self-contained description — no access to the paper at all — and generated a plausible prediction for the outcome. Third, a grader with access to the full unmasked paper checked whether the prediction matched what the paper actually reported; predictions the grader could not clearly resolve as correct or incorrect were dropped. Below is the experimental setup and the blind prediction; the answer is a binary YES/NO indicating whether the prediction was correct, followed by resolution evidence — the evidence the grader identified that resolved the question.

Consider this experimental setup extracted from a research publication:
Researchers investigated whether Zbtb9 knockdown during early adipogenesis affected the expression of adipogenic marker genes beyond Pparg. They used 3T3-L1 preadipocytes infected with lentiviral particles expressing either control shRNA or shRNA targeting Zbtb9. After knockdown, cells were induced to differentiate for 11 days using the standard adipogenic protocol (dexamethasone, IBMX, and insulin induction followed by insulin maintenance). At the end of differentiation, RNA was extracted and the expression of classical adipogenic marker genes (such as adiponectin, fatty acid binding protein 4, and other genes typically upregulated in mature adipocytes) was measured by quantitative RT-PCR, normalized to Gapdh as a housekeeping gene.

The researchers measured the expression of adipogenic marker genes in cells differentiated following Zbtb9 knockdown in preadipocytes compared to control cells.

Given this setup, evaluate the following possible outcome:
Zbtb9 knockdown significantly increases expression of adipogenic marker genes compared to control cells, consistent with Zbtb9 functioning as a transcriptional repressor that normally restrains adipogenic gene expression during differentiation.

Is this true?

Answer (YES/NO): YES